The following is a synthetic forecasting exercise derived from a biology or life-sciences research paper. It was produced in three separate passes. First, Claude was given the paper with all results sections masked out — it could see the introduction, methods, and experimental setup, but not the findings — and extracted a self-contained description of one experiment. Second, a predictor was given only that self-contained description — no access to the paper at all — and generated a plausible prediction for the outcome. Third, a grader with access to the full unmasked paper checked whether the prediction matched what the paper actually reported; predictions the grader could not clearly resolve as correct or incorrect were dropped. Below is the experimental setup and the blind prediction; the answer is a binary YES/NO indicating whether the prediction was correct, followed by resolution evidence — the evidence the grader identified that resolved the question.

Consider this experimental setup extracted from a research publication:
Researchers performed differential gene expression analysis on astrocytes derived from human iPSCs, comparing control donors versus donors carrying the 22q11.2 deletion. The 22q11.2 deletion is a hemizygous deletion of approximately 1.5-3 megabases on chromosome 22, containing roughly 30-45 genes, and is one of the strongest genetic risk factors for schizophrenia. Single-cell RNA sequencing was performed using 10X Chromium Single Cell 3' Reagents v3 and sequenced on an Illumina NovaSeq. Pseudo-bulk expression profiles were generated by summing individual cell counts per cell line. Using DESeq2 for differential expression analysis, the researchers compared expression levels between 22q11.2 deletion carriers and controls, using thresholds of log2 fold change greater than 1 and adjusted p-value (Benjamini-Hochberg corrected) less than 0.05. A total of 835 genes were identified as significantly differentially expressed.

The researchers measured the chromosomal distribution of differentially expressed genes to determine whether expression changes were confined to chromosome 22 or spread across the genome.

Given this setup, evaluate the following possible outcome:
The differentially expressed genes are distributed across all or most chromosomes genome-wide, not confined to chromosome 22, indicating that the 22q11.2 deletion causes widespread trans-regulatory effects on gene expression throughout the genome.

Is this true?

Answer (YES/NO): YES